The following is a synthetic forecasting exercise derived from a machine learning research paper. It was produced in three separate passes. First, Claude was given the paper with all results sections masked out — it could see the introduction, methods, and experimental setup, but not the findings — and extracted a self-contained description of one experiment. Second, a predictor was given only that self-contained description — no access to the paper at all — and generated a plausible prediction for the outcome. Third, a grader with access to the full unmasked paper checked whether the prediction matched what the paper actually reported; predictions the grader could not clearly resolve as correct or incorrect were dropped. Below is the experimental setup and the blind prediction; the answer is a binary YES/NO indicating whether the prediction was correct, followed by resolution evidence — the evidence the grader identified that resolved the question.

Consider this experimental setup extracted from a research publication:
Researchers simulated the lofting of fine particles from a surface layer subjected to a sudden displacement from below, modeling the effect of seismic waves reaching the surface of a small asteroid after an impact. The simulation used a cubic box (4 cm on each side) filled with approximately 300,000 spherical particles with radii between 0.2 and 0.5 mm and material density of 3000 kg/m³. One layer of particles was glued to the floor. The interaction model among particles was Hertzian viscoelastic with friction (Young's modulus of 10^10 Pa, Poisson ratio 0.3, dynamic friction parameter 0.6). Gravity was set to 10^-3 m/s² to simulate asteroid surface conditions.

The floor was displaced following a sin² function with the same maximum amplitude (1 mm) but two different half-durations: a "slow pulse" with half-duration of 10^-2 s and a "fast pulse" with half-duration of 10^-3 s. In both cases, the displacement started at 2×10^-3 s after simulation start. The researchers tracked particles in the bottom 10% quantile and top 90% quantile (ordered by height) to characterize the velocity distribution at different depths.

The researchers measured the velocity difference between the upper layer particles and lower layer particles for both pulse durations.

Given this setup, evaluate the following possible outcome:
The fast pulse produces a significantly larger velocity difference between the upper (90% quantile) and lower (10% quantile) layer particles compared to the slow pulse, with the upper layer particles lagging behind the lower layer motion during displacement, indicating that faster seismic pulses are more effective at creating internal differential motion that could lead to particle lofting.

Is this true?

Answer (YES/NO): YES